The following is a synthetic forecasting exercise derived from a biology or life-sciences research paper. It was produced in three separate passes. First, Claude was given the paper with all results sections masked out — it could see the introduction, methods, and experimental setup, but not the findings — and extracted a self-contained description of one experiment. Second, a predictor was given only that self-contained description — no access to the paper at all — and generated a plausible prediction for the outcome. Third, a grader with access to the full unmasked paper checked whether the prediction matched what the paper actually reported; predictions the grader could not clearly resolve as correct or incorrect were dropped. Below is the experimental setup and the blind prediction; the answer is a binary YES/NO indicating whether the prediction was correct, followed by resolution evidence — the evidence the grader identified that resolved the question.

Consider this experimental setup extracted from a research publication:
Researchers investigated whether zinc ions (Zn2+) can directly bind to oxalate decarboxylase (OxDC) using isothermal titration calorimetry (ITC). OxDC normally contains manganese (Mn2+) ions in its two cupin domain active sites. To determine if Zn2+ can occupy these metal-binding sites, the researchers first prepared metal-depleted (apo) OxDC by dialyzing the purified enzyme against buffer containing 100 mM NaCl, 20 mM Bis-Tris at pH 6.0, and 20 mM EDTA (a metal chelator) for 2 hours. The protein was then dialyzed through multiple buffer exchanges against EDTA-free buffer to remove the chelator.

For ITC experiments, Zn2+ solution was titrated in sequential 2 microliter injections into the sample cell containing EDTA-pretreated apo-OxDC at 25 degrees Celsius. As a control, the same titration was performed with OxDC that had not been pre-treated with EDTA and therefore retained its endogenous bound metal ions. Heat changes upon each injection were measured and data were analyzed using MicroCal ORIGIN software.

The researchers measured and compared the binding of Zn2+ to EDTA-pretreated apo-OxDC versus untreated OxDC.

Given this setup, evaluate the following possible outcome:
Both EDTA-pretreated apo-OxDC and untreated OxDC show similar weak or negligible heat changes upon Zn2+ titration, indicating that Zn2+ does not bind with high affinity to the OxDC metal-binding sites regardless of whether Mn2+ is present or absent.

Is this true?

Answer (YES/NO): NO